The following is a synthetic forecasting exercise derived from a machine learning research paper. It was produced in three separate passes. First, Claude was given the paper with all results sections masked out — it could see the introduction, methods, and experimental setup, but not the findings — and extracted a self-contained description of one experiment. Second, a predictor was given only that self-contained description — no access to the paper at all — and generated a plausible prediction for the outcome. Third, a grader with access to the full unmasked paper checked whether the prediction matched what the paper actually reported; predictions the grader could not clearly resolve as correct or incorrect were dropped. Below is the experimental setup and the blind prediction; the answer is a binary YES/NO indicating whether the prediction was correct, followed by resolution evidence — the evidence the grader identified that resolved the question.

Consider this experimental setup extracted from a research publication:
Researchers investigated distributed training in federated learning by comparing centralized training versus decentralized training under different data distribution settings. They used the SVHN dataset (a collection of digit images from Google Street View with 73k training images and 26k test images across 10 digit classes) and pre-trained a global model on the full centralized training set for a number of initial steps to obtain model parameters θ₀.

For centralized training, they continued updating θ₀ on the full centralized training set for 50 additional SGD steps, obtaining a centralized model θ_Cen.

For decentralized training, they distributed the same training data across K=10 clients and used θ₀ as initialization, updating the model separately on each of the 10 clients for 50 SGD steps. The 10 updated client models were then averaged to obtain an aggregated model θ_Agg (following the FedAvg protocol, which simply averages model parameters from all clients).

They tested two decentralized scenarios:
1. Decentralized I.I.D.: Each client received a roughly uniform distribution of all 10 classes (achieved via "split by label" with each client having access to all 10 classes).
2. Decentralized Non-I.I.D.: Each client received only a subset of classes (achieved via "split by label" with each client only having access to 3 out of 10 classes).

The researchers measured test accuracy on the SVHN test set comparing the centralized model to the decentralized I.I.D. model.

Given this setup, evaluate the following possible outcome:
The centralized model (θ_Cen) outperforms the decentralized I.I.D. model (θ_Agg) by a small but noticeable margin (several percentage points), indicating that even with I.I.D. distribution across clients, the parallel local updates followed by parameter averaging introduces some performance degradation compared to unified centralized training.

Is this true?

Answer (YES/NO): NO